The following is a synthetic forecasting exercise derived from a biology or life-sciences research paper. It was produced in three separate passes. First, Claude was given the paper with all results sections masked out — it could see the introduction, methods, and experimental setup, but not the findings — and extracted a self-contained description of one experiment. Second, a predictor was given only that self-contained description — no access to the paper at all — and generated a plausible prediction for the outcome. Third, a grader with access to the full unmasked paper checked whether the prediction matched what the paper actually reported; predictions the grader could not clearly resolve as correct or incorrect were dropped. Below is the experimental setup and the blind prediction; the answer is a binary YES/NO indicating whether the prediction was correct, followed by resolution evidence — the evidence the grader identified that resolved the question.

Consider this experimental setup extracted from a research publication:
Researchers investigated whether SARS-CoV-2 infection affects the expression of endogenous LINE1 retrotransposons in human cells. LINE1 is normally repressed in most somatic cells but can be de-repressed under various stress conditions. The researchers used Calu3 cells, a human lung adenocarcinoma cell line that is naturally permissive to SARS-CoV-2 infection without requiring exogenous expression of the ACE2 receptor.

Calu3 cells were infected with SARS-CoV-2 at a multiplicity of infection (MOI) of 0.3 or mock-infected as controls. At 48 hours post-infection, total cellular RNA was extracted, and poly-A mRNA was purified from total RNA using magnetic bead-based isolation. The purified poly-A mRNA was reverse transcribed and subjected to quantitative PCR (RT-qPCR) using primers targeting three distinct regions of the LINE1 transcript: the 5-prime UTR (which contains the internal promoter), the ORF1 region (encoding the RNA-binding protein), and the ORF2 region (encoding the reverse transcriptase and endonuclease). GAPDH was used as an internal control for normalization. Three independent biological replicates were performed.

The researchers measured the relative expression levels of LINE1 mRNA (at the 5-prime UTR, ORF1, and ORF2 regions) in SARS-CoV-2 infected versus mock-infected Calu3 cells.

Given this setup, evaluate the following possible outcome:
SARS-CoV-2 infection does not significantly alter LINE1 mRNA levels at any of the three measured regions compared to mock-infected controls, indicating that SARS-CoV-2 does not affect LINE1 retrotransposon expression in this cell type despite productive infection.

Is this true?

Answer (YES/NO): NO